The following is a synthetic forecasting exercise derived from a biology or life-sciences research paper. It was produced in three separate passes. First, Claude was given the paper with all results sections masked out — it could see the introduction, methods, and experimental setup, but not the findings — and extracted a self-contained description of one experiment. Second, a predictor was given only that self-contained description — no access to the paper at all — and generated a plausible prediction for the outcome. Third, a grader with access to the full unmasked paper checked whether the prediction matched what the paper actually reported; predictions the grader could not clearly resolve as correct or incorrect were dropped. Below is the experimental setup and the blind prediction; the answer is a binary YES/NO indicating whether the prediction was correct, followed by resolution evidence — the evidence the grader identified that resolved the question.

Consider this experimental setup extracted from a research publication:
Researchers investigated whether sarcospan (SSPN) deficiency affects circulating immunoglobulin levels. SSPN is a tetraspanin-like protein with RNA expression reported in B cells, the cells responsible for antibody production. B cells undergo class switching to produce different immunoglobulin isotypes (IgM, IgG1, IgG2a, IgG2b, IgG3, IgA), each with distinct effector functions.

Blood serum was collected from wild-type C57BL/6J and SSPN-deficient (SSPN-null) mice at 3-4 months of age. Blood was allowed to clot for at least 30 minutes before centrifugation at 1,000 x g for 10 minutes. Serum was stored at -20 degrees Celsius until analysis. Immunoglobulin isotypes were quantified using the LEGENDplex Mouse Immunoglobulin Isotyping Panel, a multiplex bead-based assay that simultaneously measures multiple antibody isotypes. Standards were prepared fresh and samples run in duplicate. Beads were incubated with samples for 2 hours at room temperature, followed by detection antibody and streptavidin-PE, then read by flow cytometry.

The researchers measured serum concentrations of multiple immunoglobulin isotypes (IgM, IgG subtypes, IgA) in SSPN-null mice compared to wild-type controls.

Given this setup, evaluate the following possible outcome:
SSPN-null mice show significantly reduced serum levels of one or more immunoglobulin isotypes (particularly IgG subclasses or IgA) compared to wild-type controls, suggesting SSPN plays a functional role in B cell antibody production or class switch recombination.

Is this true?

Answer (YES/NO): YES